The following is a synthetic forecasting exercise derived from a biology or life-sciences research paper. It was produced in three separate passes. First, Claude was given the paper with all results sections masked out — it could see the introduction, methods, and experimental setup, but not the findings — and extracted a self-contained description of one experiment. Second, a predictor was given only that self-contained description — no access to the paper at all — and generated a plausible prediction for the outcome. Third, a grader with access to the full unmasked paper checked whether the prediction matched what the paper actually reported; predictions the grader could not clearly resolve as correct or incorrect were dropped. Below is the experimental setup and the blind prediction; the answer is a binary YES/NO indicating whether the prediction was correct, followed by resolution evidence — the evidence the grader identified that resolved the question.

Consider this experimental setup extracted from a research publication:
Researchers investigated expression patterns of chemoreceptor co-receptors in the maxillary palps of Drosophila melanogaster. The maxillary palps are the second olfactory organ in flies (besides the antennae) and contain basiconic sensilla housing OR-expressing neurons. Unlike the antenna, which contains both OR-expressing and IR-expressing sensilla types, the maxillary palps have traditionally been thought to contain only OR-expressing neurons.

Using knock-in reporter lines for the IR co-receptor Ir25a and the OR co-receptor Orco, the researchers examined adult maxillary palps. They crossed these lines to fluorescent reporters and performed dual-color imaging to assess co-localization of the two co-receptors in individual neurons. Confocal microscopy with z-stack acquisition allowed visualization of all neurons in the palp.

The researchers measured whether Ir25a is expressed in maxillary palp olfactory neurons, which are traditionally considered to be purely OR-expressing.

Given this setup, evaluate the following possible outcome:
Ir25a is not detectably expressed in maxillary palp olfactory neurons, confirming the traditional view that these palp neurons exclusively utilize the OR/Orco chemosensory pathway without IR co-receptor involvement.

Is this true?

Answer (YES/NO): NO